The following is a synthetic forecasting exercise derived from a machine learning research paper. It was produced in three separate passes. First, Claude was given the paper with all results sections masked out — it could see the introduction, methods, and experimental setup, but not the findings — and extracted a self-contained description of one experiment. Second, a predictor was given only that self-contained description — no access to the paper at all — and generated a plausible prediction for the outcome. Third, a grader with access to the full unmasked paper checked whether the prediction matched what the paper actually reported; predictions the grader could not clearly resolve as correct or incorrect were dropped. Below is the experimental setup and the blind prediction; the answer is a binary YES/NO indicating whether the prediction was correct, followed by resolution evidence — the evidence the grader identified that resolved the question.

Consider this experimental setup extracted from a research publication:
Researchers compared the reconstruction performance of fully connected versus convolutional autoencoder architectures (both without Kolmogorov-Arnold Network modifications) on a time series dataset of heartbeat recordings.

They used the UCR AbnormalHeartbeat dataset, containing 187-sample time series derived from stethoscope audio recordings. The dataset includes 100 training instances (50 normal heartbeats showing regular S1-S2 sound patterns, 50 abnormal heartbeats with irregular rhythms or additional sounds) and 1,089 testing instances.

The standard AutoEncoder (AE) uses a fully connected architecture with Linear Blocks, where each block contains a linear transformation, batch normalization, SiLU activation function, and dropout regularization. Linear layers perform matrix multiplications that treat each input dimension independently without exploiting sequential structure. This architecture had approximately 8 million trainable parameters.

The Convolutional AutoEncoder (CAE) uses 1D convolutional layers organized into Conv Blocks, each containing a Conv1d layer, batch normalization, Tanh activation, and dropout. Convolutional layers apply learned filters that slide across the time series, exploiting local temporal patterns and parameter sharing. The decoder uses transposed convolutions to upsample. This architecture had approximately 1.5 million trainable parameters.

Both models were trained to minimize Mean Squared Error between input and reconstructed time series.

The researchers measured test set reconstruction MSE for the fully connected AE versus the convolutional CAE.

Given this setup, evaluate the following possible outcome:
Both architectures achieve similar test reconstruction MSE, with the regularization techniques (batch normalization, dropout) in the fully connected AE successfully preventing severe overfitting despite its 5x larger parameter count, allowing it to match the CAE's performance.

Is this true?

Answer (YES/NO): NO